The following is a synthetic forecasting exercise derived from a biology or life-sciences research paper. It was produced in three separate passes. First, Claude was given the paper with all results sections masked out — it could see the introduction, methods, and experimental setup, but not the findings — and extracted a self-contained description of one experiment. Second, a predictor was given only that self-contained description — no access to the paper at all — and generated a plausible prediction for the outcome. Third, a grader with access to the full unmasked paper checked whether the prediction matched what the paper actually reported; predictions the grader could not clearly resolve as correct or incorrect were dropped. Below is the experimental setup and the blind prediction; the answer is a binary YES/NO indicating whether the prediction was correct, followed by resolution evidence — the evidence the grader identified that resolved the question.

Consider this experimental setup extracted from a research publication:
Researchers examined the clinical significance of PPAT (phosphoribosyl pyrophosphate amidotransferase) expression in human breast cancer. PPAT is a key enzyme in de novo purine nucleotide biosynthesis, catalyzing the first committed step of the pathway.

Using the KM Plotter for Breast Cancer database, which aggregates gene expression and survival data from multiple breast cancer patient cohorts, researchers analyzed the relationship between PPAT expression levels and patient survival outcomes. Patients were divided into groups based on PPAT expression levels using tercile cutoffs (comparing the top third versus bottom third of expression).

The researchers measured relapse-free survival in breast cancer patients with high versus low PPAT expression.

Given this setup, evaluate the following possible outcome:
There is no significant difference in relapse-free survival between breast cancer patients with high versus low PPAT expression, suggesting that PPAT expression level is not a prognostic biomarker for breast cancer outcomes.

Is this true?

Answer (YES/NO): NO